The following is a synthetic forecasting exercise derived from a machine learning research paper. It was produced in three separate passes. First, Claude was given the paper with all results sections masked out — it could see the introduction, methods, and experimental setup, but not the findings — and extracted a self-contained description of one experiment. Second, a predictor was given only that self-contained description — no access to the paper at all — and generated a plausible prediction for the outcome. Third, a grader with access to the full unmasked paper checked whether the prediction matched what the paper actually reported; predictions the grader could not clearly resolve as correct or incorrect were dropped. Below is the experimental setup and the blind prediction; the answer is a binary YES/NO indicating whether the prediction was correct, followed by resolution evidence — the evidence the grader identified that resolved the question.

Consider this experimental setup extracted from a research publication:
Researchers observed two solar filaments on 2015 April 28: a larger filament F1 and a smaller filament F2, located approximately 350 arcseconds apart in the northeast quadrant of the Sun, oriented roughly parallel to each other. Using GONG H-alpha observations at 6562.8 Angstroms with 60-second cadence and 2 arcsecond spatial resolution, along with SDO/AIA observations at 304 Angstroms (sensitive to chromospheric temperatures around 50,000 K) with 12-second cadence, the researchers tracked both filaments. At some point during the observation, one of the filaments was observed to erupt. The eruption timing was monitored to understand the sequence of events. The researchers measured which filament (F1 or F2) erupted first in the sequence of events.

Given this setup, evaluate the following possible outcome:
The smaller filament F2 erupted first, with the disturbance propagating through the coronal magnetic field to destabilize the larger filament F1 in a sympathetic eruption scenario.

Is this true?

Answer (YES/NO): YES